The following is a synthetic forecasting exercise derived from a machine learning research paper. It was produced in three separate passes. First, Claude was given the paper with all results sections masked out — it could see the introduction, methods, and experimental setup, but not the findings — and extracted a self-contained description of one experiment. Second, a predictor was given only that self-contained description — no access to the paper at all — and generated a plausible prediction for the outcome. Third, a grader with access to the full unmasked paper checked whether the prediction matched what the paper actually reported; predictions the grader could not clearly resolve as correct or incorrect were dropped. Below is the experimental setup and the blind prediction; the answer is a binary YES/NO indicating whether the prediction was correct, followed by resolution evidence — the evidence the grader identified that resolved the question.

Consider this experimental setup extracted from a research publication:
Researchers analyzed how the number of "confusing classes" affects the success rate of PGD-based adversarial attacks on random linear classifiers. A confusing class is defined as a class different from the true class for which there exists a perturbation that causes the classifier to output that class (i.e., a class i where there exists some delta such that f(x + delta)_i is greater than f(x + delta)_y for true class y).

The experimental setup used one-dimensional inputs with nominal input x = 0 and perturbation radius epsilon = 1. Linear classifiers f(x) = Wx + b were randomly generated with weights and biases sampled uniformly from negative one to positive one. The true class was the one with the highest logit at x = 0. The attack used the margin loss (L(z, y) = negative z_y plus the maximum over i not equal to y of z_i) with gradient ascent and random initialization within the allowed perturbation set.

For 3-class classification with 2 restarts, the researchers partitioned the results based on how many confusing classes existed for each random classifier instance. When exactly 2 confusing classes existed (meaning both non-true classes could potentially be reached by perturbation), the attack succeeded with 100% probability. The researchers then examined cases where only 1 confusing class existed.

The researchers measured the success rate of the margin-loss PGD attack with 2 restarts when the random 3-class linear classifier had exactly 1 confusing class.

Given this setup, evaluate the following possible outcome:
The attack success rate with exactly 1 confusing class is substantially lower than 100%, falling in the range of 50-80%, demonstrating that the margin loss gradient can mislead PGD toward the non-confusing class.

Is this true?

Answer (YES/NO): NO